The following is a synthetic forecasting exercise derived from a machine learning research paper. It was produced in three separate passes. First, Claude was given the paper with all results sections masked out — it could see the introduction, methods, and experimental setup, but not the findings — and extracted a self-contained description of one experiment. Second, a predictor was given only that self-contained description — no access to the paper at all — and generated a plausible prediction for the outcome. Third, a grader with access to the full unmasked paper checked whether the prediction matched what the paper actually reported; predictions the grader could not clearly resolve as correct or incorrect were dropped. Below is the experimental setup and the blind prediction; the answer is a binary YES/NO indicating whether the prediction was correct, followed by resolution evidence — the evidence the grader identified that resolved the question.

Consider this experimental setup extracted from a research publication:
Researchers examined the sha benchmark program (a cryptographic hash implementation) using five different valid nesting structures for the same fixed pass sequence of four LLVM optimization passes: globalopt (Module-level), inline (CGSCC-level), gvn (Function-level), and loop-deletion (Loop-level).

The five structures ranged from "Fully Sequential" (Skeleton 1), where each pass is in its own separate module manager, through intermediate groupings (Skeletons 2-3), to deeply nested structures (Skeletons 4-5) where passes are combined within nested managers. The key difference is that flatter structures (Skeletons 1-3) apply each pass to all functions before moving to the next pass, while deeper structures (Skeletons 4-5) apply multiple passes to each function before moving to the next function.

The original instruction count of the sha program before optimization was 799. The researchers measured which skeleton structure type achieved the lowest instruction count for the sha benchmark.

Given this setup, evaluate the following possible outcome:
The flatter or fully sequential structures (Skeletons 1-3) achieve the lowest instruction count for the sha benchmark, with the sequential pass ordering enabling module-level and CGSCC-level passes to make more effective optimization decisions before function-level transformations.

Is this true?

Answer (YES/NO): YES